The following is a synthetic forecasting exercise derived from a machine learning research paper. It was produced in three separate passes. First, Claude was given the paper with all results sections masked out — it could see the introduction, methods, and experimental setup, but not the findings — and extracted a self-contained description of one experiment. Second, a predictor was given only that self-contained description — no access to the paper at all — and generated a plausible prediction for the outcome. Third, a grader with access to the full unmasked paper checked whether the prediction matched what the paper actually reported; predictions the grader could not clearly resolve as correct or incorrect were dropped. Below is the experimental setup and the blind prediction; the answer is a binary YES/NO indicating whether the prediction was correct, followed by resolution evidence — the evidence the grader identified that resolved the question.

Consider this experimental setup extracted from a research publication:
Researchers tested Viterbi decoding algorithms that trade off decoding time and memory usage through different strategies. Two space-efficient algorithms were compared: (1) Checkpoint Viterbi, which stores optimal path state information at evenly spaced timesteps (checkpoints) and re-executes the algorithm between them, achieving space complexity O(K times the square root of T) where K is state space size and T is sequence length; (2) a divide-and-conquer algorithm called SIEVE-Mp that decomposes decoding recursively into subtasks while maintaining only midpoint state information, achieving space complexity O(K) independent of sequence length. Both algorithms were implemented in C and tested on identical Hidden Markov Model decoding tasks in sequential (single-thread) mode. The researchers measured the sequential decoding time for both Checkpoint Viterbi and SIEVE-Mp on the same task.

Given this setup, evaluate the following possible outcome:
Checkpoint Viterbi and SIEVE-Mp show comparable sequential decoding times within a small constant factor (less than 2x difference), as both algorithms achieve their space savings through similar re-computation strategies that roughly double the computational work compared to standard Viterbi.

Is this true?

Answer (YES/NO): NO